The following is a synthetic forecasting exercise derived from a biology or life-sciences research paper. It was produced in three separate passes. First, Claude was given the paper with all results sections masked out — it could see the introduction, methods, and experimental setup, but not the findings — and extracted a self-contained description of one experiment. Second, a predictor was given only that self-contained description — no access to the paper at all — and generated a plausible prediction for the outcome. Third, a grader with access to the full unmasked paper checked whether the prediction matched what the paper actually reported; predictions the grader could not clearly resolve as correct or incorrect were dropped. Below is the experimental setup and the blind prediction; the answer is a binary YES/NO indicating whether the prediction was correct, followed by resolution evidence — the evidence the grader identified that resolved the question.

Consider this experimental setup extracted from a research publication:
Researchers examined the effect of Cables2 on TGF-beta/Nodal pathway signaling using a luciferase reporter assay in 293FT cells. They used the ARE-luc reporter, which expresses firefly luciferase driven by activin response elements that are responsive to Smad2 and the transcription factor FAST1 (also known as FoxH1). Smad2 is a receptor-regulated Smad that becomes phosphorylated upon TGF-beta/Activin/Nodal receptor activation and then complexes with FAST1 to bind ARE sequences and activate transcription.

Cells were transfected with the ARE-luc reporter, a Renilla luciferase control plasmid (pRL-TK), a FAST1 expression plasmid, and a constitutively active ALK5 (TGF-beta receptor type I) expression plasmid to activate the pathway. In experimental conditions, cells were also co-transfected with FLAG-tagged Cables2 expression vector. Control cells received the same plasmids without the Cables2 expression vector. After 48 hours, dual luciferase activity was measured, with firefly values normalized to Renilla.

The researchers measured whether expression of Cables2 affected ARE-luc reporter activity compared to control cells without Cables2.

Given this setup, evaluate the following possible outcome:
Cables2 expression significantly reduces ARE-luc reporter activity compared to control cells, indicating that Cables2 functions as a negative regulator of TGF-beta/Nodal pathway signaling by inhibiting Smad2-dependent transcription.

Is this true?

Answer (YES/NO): NO